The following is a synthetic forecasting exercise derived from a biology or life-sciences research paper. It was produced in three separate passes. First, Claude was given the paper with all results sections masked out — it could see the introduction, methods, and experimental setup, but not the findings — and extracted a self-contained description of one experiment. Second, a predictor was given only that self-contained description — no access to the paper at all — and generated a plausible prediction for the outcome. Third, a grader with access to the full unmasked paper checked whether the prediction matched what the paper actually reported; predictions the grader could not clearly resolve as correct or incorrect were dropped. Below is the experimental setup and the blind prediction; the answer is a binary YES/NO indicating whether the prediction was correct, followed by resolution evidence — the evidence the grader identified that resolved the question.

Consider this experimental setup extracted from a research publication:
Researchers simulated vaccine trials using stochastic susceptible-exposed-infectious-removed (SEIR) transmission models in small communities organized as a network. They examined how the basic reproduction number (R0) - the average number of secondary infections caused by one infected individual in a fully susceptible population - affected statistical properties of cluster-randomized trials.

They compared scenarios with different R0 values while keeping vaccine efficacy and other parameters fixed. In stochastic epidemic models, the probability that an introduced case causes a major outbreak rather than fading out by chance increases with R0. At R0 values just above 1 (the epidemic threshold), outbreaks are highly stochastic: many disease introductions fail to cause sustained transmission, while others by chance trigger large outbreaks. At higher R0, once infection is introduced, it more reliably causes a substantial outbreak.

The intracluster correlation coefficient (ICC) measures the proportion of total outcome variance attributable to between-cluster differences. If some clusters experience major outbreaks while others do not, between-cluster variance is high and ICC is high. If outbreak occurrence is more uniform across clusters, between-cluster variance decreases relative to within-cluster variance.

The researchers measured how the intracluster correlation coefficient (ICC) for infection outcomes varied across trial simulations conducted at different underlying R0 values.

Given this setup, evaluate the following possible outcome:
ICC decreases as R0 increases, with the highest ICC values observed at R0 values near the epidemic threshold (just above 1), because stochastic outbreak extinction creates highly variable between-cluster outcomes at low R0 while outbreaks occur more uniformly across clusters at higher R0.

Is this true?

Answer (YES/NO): NO